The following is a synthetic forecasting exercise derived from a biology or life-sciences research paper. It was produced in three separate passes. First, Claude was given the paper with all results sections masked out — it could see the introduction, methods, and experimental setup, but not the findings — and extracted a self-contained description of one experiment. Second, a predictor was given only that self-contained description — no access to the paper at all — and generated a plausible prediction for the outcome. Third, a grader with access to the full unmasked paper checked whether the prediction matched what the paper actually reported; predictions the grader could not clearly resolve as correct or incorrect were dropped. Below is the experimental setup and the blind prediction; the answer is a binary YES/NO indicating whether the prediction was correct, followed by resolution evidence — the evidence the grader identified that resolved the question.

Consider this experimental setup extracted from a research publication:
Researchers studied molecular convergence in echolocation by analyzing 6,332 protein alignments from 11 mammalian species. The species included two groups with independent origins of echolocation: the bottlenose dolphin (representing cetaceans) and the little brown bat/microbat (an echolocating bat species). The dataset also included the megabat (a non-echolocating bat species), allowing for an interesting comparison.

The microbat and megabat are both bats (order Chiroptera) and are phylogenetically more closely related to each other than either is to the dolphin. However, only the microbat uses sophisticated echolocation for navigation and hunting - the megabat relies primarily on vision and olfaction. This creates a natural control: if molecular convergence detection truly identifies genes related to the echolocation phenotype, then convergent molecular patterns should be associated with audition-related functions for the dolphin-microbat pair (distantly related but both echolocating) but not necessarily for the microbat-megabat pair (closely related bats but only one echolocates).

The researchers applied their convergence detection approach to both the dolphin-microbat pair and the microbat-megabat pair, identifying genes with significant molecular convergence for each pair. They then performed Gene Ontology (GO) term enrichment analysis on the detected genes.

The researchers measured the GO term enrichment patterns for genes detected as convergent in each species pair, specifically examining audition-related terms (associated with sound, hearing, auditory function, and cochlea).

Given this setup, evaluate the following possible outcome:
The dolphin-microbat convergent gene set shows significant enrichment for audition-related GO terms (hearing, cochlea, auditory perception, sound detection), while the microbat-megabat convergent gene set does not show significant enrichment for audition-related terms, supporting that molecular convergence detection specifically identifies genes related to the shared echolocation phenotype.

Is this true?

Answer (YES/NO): YES